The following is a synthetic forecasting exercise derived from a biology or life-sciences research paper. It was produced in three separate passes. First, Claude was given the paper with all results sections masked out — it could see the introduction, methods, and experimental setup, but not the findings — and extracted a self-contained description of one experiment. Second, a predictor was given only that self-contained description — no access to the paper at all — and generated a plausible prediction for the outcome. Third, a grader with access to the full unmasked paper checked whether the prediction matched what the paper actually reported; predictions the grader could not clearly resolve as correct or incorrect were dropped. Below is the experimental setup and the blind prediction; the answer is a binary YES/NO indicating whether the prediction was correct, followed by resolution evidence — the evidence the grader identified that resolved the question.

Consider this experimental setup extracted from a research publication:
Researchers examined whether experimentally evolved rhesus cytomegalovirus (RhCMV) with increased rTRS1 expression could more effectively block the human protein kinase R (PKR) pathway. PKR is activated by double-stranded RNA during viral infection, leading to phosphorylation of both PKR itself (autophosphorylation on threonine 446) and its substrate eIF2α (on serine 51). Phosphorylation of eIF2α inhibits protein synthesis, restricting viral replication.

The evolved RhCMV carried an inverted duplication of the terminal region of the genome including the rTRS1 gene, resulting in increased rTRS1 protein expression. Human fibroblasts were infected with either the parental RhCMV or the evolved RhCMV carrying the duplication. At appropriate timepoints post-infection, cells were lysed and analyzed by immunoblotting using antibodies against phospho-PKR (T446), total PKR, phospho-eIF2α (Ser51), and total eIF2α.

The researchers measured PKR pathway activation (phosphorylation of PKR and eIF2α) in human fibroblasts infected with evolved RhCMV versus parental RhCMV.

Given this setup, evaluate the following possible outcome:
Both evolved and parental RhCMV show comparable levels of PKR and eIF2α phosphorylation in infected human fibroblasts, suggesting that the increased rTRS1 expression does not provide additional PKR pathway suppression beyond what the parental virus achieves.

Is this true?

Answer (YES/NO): NO